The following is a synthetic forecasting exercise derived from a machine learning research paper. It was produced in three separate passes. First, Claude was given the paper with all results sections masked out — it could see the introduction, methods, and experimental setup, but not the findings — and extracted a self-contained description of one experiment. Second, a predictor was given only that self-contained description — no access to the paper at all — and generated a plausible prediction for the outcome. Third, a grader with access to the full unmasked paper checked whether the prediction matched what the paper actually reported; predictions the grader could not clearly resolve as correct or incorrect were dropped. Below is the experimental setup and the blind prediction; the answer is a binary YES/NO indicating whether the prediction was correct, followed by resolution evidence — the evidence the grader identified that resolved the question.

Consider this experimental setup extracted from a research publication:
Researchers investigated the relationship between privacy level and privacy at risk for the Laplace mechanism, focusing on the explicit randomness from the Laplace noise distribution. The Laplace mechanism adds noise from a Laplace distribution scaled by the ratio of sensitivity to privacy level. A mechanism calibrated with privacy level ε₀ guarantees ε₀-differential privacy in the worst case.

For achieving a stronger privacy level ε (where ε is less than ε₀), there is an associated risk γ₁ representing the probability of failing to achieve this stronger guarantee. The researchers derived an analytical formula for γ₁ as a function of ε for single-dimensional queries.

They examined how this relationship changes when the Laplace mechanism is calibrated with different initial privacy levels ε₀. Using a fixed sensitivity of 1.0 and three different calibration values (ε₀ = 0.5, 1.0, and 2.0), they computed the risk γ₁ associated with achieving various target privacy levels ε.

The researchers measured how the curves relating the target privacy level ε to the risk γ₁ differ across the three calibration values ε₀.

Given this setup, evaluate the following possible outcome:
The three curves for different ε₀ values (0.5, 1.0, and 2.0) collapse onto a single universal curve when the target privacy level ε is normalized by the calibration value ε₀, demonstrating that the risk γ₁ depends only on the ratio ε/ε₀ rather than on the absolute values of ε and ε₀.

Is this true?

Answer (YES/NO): NO